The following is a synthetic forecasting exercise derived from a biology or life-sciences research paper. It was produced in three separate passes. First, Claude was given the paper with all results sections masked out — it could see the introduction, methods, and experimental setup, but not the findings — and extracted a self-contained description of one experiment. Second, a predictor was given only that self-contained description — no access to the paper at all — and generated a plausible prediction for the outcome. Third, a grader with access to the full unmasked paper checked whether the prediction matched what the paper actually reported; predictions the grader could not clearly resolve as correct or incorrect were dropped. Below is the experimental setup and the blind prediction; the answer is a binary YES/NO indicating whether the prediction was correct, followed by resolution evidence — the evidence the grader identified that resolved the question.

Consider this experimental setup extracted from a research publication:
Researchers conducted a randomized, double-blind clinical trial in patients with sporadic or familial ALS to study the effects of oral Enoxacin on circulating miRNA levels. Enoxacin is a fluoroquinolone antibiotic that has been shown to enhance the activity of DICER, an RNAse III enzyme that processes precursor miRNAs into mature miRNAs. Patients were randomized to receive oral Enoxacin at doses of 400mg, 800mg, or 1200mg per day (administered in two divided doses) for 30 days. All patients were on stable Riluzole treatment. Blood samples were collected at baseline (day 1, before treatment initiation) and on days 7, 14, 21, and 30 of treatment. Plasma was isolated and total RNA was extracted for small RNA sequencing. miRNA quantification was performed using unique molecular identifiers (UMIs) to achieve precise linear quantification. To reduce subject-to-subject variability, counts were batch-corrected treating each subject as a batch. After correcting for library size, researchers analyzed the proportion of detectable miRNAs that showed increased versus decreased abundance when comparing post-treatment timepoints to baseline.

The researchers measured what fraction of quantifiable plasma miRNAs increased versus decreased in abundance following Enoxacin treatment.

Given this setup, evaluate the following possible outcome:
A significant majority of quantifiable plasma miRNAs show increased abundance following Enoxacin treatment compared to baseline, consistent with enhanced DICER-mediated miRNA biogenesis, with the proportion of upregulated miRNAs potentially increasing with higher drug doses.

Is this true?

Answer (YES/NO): YES